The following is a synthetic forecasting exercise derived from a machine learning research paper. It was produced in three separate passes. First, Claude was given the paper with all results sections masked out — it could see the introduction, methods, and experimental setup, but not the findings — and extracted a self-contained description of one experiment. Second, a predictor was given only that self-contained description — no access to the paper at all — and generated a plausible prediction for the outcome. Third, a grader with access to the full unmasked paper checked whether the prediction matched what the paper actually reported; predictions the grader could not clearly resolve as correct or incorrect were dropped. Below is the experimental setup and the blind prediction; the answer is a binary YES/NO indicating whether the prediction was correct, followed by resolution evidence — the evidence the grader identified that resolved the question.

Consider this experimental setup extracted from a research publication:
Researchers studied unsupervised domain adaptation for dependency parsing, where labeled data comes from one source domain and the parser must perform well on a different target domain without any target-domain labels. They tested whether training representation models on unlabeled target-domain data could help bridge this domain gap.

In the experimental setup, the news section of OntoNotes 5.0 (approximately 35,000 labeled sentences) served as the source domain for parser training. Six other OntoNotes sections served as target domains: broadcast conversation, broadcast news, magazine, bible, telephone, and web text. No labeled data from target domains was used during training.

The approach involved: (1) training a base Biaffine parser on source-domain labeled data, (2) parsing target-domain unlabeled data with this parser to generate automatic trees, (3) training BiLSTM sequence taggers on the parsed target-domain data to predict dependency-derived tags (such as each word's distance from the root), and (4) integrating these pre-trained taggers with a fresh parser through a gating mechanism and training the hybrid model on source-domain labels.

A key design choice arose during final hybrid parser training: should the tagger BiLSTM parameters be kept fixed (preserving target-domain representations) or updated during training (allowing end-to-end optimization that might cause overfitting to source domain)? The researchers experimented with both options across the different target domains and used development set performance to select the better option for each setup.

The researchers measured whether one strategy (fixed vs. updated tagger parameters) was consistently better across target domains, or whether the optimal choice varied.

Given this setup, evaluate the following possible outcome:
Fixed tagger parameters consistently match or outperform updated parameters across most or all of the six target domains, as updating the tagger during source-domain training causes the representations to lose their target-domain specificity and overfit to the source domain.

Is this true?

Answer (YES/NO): NO